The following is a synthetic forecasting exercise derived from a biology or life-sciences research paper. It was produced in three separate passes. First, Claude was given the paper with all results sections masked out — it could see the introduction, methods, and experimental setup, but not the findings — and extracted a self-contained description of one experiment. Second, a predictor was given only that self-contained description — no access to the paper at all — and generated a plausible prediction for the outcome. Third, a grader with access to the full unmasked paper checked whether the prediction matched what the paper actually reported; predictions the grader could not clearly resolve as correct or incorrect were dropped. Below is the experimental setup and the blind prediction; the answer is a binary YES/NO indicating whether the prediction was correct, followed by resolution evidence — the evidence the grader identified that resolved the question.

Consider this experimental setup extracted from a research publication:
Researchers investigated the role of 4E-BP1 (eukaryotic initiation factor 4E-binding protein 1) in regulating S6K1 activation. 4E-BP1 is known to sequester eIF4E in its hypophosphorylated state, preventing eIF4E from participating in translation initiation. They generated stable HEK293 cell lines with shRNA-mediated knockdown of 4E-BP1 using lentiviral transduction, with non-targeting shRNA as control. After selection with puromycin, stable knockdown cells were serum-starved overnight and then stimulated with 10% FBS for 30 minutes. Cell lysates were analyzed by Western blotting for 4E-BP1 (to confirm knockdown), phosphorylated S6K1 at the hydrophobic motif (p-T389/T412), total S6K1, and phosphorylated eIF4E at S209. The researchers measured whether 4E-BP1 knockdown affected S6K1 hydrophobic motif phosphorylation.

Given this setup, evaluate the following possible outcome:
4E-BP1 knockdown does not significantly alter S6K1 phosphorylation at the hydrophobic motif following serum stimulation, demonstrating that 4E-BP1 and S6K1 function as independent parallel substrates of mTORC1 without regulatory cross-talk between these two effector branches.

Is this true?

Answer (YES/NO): NO